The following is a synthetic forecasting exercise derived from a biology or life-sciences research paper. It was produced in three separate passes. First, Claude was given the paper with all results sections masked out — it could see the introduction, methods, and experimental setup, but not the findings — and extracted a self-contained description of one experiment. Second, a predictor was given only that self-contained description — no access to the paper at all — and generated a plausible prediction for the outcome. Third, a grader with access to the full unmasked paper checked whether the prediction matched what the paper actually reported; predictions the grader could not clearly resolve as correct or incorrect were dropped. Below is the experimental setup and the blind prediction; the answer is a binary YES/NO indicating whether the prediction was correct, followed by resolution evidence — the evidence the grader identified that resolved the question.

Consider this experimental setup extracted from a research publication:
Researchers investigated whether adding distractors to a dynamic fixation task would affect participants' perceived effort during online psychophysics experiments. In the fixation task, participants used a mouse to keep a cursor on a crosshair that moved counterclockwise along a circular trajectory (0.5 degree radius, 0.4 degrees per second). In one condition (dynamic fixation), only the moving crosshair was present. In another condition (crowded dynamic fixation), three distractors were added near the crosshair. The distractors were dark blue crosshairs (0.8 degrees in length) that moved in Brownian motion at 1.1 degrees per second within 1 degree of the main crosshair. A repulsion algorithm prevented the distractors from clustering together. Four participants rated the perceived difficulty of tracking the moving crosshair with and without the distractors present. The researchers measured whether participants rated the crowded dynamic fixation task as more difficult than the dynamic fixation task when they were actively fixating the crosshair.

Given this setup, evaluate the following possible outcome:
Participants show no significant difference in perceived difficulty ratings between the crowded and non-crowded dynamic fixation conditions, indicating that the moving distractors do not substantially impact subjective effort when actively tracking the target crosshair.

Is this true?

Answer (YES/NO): YES